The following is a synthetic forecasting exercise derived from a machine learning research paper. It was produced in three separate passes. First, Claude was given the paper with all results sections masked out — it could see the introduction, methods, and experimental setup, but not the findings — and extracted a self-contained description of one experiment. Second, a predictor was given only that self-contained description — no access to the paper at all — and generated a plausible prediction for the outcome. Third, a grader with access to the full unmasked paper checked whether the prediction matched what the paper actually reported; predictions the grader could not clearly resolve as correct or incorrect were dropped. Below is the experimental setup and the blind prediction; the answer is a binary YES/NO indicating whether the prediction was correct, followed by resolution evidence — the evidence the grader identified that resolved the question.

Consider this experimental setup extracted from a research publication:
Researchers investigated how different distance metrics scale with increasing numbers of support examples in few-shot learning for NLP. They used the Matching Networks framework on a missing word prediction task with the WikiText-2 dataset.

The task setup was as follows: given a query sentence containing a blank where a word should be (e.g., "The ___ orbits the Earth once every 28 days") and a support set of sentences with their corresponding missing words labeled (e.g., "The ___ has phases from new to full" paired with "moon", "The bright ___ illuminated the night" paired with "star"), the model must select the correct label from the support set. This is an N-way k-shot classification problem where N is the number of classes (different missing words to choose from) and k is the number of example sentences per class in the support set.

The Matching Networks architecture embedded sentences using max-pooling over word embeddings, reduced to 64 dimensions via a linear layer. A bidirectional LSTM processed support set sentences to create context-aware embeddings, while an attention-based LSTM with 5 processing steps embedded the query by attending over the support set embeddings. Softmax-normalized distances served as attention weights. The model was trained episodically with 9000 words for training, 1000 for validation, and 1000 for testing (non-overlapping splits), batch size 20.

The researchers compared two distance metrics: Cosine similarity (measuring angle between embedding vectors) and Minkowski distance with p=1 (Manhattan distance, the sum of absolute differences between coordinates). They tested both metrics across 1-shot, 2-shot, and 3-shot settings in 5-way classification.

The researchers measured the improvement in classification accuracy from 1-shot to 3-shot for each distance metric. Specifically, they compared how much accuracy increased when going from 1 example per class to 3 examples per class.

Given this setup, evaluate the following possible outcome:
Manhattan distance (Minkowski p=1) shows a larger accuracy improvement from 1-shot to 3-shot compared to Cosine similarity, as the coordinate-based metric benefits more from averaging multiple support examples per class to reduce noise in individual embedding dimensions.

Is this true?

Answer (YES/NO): YES